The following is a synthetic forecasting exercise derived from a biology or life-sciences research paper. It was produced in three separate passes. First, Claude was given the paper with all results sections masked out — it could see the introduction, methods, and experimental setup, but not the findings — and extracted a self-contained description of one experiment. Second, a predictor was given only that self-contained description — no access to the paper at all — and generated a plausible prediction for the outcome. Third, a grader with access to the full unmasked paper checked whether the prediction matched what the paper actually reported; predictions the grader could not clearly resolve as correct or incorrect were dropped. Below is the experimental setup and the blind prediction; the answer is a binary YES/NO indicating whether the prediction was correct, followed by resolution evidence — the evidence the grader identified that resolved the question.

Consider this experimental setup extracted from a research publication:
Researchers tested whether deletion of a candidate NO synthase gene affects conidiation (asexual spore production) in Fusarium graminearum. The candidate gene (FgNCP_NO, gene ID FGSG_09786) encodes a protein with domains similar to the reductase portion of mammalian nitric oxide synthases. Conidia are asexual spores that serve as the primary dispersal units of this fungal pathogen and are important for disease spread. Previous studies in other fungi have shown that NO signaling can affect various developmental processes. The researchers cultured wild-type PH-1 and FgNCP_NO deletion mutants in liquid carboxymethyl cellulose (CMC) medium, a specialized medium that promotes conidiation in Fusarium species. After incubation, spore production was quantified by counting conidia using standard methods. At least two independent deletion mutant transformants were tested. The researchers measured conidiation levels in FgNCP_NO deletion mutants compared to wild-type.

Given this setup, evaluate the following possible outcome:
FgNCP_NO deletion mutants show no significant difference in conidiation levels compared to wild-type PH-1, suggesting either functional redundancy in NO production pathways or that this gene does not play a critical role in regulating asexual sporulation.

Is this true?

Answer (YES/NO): NO